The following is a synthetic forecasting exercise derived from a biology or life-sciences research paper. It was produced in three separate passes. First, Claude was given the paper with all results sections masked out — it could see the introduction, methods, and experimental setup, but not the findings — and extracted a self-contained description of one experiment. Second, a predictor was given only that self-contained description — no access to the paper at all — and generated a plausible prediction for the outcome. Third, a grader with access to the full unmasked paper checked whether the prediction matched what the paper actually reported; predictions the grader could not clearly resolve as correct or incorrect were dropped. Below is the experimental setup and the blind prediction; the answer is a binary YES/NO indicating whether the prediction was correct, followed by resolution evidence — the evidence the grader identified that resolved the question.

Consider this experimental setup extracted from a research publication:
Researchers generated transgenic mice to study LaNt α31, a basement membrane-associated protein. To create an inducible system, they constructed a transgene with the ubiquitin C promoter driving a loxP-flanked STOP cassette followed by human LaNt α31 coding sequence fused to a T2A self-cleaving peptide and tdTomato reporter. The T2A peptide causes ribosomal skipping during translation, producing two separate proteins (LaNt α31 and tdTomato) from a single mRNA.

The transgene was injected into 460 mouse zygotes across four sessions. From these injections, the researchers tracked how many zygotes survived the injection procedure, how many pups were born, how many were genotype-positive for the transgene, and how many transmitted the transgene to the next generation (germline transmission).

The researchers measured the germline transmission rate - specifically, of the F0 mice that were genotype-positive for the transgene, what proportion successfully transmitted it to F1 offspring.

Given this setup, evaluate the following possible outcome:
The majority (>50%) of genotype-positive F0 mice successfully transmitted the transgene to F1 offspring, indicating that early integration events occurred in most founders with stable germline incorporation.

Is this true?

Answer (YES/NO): NO